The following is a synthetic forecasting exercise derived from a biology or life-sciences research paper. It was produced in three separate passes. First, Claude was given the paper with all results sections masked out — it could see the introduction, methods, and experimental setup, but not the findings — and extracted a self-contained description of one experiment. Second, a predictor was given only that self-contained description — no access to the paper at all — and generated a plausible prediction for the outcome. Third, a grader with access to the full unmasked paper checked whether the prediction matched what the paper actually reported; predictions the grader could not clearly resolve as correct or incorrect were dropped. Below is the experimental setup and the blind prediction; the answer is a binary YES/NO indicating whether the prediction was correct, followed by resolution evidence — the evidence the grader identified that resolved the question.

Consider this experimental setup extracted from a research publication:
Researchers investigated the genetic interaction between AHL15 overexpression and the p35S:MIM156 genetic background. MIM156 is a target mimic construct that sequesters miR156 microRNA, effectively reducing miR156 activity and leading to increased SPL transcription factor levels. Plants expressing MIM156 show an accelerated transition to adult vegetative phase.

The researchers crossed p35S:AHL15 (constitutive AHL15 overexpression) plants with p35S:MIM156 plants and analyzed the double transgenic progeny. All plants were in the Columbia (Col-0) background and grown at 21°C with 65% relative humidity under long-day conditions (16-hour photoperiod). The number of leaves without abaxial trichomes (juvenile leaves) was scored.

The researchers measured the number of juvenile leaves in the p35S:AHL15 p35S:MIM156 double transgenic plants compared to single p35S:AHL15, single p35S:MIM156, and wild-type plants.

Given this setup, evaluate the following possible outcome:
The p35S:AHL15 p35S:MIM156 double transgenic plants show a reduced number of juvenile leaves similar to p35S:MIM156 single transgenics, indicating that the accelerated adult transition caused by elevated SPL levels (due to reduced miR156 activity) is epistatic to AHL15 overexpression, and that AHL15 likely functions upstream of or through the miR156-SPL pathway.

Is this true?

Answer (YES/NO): NO